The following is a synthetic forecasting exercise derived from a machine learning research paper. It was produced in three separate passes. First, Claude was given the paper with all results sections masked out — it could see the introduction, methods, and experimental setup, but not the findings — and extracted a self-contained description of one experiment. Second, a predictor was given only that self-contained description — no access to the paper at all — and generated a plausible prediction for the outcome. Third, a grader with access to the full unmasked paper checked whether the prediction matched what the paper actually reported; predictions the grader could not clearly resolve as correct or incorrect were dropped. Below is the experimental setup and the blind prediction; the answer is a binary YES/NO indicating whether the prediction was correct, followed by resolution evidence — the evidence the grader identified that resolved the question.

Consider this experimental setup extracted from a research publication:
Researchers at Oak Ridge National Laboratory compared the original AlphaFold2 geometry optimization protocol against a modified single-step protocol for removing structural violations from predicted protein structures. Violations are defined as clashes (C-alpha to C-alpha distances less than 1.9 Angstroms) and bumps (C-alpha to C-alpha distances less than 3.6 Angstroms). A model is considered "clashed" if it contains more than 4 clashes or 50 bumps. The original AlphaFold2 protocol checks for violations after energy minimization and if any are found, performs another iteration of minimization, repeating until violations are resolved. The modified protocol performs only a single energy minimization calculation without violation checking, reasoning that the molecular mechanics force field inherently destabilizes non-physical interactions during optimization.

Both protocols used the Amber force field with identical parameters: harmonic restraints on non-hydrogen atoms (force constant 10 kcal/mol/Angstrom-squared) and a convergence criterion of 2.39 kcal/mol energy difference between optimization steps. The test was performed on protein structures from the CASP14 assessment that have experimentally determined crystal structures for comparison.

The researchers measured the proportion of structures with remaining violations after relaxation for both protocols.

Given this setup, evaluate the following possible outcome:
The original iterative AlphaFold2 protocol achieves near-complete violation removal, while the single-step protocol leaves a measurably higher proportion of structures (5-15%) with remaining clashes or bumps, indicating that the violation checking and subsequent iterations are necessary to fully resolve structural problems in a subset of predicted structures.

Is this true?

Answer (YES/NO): NO